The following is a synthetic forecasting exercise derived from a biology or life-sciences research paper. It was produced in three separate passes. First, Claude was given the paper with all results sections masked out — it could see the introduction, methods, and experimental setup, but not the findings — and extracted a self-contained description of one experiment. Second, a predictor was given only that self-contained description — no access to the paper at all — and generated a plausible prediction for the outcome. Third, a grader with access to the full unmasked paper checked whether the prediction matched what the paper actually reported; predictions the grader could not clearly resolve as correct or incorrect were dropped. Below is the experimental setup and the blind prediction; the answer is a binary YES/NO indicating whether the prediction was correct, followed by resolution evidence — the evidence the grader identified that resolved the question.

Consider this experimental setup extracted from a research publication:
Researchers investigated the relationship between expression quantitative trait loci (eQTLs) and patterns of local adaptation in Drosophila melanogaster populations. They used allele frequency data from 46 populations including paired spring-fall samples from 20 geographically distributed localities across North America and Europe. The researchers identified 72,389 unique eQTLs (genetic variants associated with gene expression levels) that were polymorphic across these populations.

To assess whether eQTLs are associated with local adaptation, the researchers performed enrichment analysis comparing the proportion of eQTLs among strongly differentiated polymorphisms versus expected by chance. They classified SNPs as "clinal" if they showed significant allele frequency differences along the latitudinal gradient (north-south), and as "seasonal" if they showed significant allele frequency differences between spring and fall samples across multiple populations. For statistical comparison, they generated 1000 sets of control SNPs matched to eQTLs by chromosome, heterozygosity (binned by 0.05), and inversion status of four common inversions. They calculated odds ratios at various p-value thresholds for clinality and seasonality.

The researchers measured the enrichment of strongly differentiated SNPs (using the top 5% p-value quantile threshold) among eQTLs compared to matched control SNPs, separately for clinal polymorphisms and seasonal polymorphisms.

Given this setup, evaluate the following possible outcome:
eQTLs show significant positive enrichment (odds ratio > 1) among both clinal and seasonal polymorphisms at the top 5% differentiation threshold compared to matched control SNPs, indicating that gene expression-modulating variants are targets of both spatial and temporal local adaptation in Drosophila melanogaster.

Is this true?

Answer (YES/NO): NO